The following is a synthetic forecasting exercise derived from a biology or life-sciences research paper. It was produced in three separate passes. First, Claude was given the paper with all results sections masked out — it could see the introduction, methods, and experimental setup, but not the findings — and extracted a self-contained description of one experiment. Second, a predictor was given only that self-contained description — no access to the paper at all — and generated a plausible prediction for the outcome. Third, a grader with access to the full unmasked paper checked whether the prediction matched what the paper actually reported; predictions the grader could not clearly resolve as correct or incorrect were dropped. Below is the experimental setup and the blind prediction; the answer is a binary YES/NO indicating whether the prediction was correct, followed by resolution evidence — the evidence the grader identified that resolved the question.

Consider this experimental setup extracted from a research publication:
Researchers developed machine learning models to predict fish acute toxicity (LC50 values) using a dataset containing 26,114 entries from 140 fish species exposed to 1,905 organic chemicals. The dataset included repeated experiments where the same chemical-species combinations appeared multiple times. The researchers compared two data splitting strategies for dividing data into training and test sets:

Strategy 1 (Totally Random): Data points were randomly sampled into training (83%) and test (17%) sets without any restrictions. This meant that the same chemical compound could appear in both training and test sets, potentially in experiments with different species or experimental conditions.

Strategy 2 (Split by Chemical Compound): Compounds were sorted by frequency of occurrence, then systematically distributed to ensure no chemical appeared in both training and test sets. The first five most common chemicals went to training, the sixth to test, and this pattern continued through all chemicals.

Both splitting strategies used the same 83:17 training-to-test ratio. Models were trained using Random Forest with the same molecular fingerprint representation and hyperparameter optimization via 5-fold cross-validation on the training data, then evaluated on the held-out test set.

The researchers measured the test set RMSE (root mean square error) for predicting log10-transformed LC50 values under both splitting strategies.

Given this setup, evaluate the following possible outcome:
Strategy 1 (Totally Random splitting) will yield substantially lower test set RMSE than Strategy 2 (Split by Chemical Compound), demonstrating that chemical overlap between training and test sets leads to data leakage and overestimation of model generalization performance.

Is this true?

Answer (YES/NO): YES